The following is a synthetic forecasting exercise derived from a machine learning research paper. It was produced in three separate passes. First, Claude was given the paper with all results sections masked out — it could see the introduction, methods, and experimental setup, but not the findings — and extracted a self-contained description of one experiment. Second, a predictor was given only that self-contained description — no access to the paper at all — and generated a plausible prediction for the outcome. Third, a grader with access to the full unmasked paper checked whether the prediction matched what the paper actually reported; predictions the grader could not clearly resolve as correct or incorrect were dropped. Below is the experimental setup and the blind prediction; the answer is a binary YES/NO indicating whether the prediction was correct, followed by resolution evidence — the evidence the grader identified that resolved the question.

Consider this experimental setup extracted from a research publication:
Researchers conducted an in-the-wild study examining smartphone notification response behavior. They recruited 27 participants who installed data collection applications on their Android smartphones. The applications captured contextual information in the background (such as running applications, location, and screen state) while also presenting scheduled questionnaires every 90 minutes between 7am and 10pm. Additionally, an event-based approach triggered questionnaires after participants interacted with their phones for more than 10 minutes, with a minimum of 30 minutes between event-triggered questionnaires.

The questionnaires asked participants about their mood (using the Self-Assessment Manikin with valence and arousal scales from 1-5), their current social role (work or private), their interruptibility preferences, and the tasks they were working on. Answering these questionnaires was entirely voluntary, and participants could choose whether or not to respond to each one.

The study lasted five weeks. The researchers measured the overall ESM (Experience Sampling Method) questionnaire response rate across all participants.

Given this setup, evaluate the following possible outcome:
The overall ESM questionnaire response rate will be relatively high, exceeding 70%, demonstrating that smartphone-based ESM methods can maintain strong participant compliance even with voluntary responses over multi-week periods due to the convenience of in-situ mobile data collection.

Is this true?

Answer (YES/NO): NO